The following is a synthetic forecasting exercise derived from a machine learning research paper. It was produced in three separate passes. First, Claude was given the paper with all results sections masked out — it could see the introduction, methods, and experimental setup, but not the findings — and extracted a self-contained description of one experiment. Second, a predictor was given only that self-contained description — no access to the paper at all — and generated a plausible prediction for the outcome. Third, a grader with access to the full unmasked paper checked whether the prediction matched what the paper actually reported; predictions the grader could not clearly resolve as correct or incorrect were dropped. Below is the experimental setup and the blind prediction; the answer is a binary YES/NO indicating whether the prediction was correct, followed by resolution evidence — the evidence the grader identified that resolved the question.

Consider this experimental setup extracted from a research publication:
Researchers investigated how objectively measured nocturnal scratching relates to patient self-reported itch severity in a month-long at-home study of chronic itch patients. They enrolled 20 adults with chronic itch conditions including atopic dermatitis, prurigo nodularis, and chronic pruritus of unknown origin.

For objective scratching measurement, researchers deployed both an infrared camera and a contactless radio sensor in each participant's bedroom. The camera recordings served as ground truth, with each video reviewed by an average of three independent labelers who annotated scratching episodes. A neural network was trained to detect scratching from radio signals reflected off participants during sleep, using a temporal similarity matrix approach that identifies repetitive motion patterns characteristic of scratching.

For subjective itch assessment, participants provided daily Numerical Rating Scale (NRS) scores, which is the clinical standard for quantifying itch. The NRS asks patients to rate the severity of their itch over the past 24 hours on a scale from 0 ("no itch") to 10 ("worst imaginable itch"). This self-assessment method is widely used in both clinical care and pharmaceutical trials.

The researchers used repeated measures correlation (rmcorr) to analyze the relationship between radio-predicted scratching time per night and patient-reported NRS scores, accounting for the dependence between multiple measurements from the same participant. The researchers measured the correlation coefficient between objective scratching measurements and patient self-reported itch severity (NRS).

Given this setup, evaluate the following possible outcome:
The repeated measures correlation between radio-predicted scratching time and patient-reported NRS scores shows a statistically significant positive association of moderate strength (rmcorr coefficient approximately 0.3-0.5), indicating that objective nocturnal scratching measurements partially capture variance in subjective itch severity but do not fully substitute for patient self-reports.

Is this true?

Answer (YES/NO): NO